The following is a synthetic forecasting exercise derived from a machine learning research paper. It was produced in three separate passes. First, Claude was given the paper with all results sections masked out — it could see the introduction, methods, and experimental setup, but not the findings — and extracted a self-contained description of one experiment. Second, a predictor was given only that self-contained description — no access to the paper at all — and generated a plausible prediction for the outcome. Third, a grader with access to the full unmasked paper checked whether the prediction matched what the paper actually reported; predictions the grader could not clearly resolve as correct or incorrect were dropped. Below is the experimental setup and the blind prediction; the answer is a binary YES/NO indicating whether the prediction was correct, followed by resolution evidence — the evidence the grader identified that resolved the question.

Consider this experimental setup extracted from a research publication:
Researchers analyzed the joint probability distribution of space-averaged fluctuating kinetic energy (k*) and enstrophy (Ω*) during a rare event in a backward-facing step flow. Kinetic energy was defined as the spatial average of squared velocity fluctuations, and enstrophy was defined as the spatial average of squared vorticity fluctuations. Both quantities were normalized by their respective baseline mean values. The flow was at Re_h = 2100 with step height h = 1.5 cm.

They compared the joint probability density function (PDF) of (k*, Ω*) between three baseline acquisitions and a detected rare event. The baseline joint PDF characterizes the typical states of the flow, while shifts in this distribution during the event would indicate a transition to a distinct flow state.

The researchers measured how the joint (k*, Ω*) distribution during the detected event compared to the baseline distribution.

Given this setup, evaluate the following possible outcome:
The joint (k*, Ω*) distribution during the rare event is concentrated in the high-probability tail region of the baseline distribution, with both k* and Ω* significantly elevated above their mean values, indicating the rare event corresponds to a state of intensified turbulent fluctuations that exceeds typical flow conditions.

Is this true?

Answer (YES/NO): NO